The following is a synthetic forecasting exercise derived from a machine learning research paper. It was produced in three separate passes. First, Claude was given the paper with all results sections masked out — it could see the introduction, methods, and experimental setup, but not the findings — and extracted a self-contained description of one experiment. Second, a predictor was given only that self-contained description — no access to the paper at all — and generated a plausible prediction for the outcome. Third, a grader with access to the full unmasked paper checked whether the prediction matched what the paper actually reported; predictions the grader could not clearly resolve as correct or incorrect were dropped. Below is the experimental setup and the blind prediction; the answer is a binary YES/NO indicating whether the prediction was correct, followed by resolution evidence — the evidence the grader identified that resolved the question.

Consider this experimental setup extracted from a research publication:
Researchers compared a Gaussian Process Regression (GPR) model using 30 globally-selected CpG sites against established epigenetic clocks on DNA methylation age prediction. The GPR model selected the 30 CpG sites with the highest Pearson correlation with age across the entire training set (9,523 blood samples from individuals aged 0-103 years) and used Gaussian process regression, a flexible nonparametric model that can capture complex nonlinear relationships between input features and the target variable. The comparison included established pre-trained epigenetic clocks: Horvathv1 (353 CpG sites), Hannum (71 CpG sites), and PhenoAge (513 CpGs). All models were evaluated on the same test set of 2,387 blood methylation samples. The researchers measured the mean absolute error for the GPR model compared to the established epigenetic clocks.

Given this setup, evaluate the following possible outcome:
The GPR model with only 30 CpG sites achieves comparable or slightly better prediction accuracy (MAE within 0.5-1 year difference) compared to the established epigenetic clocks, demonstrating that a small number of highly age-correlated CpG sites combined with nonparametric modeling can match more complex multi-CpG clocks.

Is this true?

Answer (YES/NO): NO